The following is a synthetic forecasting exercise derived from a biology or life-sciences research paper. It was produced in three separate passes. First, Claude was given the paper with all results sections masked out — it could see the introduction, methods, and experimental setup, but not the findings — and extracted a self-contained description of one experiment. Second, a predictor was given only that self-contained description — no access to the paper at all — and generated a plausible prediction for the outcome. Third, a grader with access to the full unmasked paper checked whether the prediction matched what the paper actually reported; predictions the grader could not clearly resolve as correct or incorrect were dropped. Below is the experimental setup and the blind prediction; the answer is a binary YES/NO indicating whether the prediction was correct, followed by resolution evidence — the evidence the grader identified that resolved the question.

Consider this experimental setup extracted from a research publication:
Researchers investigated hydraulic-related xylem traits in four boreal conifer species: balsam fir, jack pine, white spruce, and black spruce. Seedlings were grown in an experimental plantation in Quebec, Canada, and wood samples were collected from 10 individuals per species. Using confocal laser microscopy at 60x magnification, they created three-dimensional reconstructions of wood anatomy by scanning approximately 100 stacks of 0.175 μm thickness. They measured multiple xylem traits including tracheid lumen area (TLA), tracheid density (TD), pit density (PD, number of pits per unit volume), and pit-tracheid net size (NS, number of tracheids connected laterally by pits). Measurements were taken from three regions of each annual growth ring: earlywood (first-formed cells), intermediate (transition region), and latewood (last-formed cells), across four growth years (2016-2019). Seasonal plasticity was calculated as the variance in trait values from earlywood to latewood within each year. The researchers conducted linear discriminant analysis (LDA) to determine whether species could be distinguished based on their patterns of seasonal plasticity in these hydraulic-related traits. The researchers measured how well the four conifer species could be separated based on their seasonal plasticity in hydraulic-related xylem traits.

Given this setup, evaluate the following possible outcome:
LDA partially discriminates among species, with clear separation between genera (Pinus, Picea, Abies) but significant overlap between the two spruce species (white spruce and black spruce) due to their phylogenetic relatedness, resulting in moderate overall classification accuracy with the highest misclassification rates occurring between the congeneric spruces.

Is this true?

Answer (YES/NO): NO